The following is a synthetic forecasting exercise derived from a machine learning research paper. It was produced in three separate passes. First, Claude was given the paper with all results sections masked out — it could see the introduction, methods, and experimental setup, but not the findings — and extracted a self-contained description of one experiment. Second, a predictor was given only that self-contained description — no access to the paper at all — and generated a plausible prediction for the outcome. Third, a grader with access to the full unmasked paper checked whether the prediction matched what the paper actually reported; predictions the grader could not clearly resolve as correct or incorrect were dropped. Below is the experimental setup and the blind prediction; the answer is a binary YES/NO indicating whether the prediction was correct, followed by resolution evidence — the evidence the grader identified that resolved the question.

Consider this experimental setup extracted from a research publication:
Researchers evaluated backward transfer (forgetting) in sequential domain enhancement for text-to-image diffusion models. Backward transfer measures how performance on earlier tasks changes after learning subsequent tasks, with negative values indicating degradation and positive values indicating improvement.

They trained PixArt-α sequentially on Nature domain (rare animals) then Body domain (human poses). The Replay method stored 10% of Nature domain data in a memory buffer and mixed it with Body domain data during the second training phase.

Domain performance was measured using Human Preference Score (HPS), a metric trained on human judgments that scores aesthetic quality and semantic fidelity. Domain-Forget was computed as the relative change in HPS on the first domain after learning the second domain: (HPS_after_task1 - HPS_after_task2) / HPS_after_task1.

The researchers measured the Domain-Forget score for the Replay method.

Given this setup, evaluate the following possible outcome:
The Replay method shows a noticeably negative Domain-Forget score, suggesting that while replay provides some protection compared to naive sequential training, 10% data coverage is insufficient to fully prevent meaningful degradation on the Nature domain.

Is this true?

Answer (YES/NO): NO